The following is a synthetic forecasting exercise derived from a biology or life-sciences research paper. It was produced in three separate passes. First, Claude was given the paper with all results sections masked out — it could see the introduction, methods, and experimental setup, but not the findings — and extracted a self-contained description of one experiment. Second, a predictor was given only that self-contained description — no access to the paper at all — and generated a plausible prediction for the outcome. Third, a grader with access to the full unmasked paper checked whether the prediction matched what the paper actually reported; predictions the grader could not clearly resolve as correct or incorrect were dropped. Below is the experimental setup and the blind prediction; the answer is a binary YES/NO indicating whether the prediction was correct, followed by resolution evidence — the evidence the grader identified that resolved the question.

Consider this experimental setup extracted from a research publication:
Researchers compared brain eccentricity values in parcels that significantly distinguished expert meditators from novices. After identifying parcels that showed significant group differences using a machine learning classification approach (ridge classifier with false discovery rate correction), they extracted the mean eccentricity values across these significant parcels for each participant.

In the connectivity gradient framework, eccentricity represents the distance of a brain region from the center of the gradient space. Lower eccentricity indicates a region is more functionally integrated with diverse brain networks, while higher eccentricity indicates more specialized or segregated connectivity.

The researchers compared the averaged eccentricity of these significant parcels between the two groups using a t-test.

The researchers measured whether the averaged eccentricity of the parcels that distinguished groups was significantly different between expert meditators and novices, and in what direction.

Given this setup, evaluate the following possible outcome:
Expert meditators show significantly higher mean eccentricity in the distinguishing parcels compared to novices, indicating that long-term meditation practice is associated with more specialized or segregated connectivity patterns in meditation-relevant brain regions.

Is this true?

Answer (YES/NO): NO